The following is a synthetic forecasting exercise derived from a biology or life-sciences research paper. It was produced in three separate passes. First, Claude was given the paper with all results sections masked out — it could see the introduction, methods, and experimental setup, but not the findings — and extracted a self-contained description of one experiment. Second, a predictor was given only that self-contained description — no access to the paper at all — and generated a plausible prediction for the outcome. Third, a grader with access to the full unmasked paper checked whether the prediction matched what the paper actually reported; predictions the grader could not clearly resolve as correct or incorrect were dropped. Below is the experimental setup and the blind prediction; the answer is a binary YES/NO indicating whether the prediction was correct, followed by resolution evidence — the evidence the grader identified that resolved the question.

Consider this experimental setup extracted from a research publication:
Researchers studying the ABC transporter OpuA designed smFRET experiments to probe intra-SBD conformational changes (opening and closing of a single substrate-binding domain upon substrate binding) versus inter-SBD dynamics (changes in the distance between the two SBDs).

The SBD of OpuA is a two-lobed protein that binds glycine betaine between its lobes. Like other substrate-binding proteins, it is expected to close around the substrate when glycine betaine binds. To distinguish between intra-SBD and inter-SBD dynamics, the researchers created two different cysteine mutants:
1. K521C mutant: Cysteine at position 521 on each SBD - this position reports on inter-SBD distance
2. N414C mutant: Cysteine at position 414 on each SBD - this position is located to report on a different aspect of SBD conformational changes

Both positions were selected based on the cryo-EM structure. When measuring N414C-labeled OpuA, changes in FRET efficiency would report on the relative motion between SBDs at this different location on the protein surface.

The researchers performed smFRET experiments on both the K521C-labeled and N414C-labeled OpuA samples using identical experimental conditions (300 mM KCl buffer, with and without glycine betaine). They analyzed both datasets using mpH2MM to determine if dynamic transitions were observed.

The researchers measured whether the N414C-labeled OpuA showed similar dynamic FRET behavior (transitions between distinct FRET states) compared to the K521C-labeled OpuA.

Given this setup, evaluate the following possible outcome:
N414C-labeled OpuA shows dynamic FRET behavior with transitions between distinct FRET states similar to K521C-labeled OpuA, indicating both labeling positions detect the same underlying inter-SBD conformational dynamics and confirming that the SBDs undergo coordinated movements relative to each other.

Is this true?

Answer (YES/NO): YES